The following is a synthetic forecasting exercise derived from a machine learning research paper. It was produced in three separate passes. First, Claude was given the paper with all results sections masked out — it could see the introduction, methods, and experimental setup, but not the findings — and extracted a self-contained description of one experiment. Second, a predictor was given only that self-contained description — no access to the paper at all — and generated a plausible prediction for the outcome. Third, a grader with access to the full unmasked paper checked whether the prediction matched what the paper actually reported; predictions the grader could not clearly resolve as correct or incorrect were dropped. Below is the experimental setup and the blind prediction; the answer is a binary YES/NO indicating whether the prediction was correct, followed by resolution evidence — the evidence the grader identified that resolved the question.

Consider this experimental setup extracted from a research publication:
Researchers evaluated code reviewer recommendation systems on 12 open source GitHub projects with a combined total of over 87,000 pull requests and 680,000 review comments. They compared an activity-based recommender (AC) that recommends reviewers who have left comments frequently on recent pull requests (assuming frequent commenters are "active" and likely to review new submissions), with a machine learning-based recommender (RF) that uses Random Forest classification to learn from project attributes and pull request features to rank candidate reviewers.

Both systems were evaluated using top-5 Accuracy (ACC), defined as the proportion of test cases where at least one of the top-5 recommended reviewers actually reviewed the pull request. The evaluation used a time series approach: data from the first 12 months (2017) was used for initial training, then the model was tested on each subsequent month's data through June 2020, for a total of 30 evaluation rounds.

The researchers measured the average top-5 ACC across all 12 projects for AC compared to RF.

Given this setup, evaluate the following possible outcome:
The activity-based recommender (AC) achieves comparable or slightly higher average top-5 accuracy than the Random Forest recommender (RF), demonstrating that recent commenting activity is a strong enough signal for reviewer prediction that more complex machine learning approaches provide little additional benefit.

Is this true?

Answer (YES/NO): YES